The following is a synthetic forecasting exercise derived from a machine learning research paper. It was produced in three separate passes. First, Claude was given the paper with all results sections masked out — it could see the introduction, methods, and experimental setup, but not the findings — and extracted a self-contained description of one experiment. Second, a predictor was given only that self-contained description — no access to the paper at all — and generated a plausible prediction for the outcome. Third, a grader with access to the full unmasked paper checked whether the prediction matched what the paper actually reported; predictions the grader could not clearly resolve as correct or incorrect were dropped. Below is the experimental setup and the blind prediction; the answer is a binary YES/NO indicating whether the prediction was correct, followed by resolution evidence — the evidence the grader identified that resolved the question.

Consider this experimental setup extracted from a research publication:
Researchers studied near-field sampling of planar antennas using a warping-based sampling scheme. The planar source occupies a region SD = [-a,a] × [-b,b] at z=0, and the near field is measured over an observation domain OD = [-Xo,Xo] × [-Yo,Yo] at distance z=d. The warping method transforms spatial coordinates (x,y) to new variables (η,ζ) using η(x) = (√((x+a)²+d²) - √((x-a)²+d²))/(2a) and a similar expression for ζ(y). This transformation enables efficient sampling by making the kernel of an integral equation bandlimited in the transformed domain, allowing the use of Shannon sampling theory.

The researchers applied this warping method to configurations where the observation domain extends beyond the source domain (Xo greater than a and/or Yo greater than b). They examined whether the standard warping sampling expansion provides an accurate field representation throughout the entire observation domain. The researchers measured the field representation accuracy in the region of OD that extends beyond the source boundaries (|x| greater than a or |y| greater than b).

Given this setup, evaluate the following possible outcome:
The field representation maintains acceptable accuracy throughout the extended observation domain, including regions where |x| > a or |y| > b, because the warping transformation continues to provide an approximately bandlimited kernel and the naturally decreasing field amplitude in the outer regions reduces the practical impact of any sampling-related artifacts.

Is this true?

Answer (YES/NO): NO